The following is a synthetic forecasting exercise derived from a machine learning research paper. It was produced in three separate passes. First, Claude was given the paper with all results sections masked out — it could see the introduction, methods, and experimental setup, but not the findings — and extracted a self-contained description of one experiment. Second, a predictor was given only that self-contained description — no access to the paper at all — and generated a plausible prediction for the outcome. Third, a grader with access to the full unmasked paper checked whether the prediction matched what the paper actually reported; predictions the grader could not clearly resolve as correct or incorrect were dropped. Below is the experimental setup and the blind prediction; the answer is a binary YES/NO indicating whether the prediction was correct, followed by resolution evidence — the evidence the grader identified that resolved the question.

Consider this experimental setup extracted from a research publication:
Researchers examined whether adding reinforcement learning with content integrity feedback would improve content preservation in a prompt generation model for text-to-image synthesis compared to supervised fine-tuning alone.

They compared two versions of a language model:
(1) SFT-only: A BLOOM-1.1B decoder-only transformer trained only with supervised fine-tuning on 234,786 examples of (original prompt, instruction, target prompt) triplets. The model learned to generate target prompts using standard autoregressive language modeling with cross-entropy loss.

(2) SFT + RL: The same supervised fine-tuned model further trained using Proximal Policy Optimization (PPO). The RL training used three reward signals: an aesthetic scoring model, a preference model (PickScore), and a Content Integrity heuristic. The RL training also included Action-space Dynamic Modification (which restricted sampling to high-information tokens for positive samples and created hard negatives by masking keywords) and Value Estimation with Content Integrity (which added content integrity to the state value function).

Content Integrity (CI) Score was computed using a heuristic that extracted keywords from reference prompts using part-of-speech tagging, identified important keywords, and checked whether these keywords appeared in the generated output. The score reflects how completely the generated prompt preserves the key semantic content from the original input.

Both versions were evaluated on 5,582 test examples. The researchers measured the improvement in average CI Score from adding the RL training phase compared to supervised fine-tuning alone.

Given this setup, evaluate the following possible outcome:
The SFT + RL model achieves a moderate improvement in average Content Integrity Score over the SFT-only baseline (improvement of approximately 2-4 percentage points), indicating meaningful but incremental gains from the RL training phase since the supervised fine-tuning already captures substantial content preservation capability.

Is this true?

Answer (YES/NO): YES